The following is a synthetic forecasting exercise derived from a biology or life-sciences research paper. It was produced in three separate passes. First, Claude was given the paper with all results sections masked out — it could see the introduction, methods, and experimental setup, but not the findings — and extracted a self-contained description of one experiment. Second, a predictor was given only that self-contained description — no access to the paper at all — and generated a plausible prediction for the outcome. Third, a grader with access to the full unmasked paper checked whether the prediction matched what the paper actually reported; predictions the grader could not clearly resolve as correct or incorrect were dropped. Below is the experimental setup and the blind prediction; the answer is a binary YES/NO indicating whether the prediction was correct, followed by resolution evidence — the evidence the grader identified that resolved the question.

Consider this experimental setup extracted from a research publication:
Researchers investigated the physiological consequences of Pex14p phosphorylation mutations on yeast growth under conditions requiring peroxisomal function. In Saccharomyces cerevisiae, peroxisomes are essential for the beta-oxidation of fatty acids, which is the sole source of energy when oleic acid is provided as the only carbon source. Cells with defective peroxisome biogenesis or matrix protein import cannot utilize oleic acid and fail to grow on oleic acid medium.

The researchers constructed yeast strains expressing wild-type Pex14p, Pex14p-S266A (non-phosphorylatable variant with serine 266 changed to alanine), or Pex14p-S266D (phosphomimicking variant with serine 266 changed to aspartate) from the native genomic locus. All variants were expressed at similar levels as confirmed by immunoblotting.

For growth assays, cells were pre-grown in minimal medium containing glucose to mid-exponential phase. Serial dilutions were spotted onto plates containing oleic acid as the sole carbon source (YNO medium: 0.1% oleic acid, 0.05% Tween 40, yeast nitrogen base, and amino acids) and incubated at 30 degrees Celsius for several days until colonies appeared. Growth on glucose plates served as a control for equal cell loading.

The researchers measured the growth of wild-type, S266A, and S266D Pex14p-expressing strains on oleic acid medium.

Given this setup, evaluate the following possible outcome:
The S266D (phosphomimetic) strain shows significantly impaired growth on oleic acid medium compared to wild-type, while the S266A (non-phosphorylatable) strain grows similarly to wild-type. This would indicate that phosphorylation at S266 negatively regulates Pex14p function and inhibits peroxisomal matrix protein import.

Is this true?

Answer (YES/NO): YES